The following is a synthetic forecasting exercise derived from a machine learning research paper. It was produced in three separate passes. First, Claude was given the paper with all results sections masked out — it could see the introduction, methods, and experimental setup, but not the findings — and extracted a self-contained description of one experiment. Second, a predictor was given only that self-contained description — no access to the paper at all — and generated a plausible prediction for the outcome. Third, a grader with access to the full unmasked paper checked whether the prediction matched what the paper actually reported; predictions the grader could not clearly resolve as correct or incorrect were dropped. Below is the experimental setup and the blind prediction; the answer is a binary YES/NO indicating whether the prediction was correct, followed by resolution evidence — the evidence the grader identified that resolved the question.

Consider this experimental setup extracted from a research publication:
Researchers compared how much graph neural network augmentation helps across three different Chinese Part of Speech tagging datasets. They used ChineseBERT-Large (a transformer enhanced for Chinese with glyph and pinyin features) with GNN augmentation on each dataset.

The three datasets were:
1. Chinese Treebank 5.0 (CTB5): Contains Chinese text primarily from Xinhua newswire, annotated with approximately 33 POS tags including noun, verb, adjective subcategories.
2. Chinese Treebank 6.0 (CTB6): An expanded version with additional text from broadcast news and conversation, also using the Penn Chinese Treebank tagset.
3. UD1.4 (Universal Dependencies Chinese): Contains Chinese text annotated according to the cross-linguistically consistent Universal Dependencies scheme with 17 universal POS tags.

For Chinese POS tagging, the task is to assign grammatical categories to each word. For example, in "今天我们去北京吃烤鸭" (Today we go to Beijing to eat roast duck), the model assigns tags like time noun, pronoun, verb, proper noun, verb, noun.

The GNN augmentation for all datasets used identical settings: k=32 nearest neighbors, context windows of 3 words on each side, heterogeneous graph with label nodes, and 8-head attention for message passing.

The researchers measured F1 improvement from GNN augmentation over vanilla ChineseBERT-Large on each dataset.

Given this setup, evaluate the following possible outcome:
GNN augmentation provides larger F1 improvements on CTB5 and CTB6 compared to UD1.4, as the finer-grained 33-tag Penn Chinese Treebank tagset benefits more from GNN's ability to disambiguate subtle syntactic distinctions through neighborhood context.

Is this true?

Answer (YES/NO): YES